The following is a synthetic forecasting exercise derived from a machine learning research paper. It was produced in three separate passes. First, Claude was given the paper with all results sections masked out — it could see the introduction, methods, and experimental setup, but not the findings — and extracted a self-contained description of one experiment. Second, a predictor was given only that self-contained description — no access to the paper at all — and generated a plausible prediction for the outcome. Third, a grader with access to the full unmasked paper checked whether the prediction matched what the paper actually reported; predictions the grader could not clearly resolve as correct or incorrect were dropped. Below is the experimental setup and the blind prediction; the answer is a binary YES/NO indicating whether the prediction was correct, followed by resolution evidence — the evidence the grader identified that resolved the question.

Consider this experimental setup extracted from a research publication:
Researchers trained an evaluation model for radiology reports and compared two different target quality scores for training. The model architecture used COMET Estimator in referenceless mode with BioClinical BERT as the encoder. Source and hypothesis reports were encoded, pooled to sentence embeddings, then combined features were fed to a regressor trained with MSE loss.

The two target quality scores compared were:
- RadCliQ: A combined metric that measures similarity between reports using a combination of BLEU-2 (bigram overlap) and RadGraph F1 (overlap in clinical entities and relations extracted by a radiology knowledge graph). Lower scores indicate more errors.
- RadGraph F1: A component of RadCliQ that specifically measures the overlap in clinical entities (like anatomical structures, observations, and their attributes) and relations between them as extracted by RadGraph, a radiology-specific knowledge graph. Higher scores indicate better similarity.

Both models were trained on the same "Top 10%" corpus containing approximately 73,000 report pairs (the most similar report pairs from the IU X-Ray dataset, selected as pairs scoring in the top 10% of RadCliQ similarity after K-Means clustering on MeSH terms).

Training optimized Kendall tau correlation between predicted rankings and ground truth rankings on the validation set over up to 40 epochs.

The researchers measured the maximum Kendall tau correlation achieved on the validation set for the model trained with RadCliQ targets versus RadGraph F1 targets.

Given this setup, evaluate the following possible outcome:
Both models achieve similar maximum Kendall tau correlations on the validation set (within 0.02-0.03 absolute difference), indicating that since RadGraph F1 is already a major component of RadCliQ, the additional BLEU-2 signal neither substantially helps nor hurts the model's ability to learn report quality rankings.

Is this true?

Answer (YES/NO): NO